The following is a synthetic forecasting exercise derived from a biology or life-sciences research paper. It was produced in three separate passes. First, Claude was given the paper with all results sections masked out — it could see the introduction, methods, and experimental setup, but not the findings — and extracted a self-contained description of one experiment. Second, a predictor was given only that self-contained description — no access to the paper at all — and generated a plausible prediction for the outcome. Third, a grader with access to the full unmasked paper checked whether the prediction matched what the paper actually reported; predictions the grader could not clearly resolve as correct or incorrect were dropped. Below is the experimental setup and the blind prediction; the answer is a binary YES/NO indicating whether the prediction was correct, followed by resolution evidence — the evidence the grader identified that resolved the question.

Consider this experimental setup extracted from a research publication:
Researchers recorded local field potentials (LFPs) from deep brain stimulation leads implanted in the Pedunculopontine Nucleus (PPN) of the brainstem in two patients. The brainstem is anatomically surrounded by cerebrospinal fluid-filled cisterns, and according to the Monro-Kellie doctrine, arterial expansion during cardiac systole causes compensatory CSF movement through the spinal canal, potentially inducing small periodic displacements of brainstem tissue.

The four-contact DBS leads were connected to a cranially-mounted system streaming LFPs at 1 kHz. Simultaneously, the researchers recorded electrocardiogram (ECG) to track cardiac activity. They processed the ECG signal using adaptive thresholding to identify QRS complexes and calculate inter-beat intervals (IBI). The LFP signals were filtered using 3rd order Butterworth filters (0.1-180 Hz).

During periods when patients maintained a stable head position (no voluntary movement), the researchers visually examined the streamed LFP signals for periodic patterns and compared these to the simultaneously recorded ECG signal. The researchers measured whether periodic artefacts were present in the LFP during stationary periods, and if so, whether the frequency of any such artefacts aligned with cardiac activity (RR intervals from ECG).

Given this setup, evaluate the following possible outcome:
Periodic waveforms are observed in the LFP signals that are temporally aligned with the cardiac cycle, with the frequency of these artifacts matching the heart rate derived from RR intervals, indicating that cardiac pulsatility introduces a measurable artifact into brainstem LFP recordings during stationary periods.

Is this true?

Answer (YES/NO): YES